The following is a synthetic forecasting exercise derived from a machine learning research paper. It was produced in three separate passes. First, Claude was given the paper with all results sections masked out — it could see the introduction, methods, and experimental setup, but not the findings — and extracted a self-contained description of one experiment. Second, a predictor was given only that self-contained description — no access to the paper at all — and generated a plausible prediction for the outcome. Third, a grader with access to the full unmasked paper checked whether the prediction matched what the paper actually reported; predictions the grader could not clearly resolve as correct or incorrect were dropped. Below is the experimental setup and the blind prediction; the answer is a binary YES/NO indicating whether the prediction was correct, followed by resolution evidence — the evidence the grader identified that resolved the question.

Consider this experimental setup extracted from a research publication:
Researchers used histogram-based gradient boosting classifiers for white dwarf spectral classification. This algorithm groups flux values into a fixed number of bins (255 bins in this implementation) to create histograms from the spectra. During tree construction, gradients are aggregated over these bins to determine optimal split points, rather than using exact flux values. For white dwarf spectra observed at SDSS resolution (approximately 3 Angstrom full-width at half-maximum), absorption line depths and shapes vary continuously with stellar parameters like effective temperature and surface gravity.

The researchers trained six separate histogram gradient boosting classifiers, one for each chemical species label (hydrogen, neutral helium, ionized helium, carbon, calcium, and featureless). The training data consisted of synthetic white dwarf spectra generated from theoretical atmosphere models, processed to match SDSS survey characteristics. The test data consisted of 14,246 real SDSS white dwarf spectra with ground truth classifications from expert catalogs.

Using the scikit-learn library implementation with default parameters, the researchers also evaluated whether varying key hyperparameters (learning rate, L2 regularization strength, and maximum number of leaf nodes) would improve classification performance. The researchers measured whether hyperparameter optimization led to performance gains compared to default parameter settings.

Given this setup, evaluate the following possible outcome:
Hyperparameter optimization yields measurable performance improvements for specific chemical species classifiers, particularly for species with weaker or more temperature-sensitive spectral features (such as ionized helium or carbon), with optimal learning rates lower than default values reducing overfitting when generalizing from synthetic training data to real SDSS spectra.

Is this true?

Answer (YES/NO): NO